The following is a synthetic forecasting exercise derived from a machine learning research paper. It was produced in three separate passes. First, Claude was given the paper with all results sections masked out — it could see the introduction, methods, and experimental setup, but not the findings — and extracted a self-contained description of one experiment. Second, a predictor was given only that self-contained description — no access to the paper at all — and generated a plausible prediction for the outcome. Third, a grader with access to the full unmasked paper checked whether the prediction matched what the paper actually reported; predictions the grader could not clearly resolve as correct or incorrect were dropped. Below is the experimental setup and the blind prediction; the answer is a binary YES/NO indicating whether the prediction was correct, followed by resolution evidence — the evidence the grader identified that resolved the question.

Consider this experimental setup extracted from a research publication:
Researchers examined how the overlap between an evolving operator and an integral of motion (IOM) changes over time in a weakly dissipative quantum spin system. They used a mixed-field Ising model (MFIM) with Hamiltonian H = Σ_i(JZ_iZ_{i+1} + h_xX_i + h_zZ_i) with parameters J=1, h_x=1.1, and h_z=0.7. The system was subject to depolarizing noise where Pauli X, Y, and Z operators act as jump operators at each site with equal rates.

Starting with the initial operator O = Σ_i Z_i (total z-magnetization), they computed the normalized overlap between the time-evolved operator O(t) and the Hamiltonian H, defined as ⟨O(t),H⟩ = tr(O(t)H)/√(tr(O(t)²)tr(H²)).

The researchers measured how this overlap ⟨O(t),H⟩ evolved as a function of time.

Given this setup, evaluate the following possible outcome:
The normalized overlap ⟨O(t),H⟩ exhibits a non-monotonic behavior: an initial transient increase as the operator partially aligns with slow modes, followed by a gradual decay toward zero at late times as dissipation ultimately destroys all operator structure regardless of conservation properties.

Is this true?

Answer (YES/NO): NO